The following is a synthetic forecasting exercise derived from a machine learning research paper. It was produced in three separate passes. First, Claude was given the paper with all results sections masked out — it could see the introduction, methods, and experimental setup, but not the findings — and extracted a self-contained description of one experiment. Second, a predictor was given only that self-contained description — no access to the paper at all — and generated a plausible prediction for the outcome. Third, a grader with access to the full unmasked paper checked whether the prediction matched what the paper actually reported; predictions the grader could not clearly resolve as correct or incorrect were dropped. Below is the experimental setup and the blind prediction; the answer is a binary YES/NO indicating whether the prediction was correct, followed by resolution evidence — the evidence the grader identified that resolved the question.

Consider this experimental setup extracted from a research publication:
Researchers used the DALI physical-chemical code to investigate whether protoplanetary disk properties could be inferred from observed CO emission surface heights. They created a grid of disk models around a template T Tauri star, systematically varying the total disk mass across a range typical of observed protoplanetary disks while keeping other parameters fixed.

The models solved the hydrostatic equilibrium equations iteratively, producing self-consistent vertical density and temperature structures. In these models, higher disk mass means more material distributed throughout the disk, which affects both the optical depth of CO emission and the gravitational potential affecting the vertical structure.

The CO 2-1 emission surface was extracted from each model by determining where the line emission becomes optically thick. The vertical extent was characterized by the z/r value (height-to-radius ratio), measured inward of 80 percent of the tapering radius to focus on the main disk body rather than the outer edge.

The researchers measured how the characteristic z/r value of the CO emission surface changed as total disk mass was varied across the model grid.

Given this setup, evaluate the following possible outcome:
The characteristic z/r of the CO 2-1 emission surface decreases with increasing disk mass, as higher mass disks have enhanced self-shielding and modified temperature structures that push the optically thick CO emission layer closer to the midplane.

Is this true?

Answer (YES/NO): NO